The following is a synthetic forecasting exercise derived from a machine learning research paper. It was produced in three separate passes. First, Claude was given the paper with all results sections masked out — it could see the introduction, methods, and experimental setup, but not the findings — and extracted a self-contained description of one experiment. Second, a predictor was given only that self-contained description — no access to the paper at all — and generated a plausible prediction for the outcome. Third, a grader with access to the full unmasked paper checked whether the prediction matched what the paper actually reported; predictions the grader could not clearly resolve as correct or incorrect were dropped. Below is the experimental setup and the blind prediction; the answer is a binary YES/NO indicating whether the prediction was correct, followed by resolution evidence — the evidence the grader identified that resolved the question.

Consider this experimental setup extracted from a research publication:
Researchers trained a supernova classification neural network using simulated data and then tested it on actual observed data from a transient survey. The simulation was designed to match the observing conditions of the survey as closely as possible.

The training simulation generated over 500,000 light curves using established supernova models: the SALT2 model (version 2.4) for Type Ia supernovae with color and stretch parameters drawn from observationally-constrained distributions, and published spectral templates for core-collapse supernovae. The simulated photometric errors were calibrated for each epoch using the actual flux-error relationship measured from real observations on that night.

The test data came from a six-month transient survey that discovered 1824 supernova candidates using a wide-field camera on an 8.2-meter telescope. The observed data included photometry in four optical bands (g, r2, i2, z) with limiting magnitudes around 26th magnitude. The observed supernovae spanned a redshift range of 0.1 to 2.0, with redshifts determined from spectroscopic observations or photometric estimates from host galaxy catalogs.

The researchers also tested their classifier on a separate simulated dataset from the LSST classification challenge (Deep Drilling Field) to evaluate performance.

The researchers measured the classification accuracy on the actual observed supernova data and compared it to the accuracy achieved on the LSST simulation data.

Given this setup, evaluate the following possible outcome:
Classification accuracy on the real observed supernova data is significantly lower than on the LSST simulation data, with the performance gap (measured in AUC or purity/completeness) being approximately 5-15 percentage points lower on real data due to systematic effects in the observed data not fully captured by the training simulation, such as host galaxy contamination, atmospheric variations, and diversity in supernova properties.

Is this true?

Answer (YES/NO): YES